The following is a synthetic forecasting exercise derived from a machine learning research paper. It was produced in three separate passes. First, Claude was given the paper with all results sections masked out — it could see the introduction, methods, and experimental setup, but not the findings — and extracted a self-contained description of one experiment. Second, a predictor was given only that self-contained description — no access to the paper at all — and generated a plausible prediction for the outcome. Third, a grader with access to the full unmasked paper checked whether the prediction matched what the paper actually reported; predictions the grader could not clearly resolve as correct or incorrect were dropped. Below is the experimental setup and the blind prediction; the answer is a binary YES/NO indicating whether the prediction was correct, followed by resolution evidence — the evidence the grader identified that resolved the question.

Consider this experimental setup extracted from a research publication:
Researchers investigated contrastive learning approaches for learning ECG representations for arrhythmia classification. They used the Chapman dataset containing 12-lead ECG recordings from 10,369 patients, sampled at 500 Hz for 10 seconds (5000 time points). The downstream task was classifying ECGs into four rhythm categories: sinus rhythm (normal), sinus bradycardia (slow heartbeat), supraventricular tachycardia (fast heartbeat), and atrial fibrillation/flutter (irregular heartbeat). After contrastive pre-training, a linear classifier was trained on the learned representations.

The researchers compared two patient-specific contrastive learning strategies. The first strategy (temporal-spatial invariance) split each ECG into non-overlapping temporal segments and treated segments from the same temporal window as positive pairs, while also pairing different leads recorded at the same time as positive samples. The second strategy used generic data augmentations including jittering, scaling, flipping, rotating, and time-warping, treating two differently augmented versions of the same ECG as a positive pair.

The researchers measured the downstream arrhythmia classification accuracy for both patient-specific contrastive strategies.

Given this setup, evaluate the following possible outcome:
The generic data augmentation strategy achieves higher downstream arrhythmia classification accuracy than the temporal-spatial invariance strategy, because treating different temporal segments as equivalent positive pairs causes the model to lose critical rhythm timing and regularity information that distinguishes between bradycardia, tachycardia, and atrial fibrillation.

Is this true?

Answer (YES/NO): YES